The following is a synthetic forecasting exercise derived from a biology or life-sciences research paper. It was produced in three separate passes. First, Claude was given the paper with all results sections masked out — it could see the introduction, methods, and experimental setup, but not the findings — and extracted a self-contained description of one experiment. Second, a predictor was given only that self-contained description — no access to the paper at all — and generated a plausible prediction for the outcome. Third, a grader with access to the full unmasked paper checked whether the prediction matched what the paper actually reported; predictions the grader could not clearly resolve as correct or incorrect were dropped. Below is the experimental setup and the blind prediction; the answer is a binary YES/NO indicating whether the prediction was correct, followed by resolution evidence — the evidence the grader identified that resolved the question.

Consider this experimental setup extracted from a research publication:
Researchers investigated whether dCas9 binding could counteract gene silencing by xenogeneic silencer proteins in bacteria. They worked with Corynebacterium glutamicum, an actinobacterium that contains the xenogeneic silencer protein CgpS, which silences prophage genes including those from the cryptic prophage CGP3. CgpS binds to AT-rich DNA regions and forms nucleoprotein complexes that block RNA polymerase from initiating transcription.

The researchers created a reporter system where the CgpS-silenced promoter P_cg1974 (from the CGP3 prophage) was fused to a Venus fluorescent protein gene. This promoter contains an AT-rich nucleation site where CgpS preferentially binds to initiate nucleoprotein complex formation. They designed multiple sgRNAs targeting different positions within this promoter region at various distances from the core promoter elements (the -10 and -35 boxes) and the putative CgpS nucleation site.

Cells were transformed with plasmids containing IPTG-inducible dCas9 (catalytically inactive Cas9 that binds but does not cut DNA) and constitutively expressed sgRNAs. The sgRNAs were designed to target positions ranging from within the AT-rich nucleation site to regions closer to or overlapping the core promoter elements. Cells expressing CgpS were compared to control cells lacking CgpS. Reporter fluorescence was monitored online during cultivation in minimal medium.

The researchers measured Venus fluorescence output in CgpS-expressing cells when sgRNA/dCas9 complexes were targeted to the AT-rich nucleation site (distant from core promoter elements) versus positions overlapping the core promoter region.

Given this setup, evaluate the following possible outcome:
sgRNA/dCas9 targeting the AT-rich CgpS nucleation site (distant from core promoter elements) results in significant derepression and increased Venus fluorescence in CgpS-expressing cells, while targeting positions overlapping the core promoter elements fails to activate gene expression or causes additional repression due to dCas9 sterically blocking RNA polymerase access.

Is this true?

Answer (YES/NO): YES